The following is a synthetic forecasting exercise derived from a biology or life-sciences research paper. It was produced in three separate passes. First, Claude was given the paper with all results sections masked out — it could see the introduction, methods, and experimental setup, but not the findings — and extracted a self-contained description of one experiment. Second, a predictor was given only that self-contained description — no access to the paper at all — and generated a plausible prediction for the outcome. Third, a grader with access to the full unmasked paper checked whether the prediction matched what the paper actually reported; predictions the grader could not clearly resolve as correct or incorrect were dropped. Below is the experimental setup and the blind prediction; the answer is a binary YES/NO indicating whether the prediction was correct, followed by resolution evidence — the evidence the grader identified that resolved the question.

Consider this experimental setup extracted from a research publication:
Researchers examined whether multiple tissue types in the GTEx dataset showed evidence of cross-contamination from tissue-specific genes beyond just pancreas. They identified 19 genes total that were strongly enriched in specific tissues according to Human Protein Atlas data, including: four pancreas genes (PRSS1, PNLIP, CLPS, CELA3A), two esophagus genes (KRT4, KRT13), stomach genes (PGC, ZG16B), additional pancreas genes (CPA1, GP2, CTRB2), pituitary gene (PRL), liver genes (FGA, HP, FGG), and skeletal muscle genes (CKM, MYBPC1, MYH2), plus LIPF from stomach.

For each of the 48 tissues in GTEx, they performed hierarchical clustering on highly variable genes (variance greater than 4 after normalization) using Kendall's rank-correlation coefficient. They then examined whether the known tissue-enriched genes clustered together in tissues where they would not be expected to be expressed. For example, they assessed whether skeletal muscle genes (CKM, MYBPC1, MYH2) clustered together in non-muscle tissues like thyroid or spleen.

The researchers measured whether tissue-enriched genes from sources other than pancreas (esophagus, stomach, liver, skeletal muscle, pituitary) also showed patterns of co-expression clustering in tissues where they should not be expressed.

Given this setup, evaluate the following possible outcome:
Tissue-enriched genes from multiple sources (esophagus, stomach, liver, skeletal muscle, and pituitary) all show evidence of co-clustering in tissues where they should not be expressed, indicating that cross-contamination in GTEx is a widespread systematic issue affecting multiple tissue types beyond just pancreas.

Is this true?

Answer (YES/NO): YES